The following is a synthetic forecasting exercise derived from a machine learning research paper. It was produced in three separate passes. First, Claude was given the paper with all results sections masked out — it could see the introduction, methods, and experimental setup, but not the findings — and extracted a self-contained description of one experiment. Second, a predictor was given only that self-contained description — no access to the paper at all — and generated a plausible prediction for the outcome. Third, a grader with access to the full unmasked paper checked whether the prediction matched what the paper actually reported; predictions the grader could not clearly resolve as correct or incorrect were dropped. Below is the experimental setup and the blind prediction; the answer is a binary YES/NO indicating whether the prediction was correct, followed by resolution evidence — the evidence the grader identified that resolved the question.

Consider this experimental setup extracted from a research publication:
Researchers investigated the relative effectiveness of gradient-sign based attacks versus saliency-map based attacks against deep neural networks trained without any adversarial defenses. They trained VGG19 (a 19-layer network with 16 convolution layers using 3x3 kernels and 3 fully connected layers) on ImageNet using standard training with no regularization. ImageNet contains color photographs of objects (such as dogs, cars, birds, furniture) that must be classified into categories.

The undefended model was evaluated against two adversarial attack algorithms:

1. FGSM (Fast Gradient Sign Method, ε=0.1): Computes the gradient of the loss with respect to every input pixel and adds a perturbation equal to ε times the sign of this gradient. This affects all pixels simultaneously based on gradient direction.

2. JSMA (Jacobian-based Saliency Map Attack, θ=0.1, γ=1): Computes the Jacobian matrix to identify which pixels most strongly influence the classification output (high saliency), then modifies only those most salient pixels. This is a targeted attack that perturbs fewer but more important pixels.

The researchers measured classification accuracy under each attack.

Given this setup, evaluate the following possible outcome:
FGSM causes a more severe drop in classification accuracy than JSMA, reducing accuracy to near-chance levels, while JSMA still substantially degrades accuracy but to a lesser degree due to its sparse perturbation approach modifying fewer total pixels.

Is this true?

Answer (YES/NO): YES